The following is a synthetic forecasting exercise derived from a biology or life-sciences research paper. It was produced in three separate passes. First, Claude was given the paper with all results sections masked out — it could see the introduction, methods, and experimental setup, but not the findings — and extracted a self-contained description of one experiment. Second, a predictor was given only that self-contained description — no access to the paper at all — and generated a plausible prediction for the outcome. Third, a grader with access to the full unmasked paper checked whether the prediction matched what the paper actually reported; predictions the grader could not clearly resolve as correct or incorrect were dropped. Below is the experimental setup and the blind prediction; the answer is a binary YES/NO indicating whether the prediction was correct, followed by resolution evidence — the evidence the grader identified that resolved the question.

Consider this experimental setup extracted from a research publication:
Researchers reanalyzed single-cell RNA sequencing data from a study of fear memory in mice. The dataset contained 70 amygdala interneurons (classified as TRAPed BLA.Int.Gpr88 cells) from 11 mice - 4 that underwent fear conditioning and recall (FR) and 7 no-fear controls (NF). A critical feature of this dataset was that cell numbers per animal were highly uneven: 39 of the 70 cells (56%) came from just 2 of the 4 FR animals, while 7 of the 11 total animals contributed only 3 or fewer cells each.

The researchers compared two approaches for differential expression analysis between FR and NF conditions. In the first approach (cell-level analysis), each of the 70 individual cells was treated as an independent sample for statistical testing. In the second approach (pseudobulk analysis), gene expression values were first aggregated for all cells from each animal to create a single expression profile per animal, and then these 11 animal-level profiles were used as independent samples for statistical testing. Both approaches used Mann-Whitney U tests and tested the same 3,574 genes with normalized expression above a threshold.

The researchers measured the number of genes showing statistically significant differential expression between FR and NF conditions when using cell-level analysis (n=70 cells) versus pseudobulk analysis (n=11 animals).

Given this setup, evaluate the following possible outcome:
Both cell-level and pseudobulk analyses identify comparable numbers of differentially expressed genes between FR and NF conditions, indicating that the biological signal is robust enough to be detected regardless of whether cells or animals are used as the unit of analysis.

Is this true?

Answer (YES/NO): NO